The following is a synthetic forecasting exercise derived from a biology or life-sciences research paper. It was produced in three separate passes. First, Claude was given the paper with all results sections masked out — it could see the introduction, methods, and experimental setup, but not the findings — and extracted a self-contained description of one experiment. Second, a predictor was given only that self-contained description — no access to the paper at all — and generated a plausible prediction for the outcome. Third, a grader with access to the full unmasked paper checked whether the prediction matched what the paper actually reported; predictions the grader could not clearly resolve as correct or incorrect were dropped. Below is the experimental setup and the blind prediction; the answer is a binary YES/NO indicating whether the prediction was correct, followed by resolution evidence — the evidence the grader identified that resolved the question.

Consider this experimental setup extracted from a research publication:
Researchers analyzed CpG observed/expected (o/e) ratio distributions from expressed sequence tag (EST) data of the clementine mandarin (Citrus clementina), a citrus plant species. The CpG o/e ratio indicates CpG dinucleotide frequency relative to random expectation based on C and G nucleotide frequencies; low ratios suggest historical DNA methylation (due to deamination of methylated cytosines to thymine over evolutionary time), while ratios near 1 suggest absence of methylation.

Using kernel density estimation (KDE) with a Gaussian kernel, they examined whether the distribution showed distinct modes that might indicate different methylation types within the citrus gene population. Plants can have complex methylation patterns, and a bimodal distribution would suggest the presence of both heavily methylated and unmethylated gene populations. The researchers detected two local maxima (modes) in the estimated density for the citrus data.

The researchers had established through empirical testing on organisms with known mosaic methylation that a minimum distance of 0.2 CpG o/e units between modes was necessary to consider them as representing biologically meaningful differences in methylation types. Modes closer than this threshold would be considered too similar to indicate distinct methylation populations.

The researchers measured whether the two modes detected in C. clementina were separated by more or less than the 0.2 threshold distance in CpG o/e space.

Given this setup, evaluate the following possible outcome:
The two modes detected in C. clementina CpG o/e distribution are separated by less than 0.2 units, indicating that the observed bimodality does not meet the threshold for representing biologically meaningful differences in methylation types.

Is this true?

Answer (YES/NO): YES